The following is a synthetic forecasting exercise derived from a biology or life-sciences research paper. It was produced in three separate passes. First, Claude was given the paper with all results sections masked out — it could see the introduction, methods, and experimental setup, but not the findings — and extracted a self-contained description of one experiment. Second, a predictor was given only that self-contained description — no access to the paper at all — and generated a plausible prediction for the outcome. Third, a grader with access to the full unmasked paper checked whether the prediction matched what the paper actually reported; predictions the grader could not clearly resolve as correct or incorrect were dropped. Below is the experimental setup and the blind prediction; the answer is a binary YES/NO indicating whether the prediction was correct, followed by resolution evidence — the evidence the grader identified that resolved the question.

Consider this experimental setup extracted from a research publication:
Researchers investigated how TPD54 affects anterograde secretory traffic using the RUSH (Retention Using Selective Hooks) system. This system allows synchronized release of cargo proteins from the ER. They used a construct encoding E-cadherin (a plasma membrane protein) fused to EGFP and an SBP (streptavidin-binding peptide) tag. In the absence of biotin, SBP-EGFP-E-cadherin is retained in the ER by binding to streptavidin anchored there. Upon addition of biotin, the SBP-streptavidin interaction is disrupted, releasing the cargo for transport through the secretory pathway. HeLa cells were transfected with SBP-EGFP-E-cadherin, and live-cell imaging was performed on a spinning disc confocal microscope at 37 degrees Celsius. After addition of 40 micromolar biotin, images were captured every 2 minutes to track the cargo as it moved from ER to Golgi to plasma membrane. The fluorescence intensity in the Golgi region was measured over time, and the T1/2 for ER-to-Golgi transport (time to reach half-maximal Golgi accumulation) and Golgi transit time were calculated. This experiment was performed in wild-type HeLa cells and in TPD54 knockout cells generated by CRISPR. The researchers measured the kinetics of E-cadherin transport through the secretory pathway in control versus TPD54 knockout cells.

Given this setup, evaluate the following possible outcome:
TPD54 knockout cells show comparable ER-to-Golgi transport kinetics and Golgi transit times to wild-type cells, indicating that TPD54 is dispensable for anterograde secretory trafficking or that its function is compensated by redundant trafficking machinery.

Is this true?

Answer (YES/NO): NO